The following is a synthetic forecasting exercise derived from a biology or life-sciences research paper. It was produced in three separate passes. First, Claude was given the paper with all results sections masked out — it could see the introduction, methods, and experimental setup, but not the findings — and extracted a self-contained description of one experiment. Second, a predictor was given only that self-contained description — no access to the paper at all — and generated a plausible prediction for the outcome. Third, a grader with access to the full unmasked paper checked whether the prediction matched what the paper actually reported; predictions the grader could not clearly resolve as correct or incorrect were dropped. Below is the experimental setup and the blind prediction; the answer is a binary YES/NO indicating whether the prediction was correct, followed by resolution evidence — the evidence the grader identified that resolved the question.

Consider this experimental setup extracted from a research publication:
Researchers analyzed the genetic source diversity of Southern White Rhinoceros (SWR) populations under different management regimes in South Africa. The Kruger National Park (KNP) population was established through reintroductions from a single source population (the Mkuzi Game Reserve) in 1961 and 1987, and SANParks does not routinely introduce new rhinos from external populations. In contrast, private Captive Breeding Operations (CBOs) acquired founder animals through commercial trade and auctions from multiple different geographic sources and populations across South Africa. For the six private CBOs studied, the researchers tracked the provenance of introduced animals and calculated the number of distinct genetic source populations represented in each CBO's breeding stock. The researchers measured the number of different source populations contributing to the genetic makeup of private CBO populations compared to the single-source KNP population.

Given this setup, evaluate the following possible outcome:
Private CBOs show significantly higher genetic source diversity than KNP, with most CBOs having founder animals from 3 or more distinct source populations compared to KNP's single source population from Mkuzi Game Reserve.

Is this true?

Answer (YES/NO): YES